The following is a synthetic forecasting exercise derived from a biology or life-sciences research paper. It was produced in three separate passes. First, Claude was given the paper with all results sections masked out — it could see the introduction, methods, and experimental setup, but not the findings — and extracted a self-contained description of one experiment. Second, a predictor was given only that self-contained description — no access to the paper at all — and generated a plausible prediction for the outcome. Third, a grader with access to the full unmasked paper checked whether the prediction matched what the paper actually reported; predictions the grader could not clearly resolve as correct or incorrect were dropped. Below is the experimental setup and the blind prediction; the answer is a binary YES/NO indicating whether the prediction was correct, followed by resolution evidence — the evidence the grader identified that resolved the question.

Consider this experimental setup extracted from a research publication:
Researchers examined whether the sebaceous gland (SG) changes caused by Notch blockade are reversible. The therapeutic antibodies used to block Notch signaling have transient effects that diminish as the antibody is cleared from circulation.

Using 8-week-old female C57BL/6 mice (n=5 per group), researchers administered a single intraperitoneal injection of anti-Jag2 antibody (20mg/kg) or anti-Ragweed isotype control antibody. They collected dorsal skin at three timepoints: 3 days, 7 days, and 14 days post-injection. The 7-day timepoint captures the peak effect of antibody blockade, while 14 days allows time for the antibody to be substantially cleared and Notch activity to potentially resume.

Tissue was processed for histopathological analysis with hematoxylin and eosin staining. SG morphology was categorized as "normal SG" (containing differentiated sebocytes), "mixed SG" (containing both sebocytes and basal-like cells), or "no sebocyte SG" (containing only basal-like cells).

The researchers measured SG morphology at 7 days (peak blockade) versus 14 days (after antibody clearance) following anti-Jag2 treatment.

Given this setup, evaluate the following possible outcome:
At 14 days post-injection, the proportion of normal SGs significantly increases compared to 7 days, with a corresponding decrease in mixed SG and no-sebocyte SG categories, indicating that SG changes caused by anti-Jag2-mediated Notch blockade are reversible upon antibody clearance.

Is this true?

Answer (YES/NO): YES